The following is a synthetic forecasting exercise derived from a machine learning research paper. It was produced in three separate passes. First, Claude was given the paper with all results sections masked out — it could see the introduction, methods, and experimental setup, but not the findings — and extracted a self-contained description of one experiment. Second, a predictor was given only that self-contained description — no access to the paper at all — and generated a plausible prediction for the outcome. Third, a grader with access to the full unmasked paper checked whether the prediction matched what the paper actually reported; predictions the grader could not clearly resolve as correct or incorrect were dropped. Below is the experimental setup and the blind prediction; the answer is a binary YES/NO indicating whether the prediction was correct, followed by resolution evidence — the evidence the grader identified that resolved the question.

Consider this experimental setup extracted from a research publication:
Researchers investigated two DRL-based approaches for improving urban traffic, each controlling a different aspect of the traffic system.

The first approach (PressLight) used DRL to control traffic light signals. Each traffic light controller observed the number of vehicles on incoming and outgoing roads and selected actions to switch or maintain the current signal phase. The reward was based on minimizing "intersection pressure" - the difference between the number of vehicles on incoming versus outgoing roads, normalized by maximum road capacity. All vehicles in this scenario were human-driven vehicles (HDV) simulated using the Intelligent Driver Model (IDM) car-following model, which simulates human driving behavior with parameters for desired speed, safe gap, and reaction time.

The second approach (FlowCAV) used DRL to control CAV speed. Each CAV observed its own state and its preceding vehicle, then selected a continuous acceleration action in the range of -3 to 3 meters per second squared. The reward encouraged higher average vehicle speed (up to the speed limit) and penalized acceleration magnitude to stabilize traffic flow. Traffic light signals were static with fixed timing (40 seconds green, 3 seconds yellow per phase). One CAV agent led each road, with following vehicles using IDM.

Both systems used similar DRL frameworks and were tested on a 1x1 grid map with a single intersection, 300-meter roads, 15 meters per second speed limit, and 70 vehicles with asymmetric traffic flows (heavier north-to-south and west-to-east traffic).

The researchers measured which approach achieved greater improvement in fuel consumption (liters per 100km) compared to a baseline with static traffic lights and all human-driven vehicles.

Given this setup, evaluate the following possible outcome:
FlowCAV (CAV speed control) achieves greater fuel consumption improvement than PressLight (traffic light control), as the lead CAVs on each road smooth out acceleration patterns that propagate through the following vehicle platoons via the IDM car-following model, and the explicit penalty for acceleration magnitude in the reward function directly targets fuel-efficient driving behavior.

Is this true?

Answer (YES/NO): NO